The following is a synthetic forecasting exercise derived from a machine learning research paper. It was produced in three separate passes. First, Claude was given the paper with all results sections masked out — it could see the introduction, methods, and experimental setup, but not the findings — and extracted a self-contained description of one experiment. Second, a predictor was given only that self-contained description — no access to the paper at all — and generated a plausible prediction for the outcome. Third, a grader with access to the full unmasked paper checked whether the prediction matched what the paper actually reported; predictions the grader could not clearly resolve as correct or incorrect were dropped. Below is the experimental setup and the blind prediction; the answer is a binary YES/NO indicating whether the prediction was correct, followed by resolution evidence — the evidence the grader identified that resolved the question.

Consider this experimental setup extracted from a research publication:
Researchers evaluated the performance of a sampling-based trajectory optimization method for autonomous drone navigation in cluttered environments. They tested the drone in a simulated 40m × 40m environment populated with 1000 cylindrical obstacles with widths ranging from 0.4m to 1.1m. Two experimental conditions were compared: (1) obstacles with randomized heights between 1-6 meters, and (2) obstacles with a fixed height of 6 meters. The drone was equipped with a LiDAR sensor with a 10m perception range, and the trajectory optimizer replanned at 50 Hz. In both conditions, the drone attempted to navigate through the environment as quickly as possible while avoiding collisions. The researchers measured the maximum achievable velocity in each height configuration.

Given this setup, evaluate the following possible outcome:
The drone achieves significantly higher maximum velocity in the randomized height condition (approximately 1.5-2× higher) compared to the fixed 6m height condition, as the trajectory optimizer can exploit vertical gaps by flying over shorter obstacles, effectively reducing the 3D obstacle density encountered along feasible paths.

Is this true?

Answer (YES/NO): NO